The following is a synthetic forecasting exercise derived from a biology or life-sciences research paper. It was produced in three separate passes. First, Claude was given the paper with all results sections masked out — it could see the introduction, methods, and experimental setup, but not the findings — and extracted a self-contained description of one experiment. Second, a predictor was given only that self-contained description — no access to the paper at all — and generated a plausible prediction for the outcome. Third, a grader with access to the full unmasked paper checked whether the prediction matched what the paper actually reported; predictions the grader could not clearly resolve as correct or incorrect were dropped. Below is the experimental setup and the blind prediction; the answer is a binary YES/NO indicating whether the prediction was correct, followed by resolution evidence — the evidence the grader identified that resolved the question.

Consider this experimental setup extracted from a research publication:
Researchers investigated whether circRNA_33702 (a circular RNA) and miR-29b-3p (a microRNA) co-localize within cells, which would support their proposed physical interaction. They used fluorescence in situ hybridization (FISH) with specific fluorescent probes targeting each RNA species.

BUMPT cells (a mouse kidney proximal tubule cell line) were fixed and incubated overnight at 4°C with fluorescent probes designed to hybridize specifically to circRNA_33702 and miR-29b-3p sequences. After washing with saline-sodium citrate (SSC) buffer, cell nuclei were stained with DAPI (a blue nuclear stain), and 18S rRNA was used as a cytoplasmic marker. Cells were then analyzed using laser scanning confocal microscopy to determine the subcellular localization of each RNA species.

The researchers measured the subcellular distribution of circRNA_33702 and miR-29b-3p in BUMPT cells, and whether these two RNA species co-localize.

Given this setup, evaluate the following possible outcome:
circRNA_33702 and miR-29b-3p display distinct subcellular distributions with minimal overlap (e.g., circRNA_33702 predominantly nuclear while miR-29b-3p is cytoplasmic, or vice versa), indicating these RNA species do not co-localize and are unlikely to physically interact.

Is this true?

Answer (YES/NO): NO